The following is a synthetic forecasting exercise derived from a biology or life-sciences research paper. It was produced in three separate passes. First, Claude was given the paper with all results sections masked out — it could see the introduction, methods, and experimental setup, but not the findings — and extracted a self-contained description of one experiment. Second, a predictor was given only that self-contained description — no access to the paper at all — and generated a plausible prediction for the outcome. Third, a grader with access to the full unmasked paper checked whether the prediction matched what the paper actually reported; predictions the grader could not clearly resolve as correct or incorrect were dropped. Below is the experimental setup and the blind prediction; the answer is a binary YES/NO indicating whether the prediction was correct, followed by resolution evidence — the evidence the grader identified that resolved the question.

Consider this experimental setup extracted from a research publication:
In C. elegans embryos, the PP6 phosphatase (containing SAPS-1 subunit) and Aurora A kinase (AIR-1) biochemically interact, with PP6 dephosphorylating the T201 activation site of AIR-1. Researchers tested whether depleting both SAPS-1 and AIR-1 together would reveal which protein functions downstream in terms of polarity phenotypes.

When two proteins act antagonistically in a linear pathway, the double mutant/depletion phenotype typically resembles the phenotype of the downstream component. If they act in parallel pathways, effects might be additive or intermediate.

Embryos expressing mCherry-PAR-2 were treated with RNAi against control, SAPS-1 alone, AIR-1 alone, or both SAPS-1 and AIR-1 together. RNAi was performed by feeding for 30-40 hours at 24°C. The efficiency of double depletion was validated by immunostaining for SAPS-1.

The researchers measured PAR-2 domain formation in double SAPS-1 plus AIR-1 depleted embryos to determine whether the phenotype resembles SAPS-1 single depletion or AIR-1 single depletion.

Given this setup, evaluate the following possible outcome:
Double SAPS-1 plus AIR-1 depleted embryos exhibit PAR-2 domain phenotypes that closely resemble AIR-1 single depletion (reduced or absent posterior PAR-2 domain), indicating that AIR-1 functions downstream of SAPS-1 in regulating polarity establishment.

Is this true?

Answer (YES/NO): NO